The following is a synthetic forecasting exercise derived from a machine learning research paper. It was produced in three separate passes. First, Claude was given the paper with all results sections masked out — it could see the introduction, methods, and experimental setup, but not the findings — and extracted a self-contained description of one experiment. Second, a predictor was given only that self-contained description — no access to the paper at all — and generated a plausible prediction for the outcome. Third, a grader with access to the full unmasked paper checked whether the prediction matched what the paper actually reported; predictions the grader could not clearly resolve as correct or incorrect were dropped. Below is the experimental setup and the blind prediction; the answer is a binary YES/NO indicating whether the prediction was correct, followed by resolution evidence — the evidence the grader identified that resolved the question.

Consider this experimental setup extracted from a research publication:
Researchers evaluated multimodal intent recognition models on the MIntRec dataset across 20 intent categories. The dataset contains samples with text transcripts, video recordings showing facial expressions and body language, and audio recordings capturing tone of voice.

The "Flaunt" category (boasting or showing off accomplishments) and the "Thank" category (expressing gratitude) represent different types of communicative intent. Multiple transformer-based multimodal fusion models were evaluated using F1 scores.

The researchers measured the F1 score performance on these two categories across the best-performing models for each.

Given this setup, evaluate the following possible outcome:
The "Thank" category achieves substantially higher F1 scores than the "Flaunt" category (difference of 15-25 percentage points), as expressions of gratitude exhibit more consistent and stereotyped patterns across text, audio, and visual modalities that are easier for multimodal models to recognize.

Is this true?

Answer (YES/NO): NO